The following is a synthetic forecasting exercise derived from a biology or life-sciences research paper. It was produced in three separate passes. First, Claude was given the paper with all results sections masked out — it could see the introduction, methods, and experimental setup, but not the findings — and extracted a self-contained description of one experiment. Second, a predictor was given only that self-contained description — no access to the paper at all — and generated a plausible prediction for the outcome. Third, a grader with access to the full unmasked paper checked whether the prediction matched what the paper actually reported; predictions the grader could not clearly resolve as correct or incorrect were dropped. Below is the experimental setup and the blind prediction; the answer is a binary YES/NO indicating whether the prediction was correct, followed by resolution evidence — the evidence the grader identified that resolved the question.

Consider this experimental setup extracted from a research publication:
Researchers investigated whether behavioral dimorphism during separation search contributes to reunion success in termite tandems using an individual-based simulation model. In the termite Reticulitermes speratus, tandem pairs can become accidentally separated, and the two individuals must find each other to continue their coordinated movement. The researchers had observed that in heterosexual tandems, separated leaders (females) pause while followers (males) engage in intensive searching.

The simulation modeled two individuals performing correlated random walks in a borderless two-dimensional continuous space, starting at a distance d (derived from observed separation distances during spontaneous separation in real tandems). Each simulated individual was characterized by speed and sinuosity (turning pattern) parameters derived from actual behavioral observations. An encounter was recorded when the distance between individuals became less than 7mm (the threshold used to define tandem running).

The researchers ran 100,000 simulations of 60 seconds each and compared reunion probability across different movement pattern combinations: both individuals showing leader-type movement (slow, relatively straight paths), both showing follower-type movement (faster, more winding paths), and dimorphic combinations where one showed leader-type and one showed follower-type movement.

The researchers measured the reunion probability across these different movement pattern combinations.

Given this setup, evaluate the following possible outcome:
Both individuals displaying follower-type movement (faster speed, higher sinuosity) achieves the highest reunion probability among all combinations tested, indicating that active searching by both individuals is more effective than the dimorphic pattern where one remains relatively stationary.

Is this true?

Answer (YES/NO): NO